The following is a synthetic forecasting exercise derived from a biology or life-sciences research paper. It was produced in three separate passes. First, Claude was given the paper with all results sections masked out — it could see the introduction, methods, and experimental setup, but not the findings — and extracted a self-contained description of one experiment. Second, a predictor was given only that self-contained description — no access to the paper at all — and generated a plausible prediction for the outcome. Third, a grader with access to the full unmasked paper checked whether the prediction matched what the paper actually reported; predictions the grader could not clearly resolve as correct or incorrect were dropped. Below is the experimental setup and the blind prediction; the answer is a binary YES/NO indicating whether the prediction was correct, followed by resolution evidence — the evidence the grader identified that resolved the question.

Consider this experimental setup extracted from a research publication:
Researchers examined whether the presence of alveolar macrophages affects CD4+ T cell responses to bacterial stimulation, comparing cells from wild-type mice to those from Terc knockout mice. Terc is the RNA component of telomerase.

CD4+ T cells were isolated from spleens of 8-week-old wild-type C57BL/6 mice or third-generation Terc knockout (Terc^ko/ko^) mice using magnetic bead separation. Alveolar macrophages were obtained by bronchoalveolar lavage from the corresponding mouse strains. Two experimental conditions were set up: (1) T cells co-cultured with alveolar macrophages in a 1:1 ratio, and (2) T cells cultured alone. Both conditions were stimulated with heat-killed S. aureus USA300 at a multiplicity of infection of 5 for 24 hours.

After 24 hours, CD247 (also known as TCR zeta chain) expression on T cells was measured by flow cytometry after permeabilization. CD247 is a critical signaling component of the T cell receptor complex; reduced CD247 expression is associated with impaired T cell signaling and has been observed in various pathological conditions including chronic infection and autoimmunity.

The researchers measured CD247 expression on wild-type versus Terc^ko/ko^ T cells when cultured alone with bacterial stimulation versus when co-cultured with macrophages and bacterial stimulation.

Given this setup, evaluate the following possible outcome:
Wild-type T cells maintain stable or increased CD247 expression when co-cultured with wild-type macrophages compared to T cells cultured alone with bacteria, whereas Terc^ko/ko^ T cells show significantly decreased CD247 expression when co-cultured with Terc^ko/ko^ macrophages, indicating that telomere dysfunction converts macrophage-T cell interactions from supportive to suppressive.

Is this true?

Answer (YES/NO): NO